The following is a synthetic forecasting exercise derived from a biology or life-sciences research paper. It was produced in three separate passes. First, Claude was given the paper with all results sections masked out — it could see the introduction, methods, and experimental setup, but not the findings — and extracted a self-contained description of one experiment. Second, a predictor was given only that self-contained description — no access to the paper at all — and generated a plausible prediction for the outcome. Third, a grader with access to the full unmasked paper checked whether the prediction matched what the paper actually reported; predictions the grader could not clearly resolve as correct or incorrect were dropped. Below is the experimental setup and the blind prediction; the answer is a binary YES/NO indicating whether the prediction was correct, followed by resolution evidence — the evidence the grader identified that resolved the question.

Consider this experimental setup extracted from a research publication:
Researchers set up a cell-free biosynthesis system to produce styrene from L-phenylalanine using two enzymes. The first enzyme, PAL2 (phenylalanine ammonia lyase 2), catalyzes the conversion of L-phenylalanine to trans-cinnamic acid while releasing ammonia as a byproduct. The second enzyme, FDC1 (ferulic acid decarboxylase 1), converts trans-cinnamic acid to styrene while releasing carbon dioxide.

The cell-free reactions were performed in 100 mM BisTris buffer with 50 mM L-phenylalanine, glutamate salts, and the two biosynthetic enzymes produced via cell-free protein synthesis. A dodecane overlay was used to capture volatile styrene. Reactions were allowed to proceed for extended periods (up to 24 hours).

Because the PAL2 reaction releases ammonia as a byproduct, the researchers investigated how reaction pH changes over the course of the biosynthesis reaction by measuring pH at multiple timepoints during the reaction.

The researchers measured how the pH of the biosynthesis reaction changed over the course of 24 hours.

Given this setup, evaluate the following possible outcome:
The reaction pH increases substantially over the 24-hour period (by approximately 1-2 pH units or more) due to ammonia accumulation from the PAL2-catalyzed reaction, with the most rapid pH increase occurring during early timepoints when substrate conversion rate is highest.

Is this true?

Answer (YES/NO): NO